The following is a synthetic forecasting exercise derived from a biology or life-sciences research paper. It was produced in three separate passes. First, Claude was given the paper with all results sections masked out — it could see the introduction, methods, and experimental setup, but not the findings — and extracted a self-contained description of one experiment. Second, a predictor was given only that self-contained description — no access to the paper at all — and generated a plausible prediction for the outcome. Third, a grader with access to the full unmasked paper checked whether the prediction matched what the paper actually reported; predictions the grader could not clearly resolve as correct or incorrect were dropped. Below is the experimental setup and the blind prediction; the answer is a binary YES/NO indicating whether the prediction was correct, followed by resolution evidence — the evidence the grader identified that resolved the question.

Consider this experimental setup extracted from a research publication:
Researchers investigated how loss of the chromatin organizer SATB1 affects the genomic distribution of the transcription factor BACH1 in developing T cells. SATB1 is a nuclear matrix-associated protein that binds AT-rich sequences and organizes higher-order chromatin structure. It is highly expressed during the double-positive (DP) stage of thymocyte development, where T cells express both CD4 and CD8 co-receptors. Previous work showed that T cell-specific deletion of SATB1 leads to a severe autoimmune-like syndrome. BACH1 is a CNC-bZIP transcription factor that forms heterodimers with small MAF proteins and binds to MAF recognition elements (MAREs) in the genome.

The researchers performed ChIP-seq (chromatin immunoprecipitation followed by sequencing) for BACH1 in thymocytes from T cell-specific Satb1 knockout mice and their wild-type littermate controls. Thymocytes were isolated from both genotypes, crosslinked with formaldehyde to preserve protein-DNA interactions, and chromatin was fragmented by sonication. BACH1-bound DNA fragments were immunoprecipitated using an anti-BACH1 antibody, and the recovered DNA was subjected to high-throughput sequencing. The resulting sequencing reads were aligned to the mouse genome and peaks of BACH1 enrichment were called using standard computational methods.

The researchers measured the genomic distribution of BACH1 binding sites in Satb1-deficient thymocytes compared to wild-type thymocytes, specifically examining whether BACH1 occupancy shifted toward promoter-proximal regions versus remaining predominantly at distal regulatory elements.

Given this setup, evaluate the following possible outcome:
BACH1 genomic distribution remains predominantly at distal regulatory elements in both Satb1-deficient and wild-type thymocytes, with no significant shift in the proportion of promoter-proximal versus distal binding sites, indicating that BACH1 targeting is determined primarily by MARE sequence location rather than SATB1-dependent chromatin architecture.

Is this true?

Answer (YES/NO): NO